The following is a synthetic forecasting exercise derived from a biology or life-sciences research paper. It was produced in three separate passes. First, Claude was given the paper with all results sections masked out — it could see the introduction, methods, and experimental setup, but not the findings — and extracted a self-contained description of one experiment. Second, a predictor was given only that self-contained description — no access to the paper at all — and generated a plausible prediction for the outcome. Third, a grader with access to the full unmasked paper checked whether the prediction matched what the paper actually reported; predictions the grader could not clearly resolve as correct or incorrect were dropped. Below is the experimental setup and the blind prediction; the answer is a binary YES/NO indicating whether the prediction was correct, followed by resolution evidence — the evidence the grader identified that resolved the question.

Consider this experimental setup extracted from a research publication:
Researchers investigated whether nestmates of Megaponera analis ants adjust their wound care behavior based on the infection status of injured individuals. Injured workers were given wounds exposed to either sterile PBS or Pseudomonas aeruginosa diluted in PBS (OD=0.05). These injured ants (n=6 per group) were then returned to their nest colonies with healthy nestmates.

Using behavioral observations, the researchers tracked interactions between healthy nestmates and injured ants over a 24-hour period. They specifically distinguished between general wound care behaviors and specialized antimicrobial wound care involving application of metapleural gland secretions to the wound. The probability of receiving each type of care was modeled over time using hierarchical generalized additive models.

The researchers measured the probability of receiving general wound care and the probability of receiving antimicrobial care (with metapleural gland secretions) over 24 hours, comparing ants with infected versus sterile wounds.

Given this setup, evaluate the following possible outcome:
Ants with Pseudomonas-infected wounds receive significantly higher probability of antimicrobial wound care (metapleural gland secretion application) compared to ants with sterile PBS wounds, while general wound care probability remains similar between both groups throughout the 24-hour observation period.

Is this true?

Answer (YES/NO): NO